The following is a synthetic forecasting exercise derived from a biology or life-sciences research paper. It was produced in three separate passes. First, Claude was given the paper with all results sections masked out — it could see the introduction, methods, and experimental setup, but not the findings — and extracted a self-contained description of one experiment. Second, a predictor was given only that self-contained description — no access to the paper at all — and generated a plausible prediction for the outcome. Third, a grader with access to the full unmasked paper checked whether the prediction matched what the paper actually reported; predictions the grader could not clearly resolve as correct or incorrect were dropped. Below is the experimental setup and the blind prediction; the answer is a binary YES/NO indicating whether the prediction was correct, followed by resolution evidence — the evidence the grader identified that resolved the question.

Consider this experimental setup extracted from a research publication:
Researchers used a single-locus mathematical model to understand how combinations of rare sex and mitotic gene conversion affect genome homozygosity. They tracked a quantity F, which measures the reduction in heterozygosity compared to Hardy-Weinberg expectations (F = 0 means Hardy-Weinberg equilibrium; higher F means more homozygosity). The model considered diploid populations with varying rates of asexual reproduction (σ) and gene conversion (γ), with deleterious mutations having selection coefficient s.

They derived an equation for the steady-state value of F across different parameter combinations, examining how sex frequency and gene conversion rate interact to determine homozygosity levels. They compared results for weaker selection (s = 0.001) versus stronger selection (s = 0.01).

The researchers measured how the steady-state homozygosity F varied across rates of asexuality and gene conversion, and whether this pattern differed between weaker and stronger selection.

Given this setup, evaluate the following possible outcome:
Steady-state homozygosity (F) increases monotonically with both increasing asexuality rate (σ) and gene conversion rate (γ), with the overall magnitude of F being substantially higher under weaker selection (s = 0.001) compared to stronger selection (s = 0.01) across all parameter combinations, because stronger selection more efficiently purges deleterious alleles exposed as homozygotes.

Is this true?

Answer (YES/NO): NO